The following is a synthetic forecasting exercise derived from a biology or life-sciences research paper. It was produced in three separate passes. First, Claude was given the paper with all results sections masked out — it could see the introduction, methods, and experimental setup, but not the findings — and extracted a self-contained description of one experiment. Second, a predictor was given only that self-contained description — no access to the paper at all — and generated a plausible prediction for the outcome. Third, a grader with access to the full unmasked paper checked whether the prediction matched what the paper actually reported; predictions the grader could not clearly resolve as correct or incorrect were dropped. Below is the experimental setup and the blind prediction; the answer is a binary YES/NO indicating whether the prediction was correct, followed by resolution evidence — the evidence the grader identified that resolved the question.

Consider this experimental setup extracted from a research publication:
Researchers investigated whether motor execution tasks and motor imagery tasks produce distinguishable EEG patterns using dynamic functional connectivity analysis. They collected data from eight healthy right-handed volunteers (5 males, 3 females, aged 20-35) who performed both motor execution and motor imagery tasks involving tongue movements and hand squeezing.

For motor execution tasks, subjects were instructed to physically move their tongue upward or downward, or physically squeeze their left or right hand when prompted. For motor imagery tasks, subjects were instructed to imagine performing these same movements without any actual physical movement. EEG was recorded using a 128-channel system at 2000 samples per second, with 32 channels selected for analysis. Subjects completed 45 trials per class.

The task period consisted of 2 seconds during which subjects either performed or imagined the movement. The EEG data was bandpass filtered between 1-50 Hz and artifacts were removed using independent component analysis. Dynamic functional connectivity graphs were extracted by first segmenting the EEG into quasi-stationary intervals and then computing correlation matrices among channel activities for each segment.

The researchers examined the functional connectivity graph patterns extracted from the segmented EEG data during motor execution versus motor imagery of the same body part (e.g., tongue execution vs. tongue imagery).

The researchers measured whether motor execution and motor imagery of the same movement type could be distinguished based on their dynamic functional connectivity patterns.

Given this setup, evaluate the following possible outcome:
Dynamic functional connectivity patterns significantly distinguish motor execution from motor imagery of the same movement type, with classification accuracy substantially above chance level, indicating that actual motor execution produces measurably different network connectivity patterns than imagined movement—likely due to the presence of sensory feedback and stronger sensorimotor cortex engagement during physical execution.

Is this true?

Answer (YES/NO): YES